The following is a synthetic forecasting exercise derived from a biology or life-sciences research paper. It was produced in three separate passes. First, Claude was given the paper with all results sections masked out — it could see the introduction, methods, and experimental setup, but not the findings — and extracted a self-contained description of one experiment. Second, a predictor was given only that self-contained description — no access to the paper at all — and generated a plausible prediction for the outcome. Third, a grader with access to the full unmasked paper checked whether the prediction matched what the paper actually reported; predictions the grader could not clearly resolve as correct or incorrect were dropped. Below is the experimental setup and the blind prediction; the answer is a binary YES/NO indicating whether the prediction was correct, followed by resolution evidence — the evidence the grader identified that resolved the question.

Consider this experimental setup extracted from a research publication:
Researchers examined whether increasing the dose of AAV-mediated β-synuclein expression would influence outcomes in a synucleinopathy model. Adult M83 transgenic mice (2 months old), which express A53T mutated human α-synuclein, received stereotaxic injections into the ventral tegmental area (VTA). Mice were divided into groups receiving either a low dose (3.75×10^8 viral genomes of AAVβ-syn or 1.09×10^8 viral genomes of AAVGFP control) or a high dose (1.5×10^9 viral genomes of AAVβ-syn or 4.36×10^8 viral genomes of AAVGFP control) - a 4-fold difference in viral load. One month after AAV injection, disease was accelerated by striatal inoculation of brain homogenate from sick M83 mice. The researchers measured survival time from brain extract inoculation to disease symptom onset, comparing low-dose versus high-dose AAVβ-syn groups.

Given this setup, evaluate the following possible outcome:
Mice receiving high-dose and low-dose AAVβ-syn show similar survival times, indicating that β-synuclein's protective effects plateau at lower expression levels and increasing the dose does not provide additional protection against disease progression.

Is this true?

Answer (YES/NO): NO